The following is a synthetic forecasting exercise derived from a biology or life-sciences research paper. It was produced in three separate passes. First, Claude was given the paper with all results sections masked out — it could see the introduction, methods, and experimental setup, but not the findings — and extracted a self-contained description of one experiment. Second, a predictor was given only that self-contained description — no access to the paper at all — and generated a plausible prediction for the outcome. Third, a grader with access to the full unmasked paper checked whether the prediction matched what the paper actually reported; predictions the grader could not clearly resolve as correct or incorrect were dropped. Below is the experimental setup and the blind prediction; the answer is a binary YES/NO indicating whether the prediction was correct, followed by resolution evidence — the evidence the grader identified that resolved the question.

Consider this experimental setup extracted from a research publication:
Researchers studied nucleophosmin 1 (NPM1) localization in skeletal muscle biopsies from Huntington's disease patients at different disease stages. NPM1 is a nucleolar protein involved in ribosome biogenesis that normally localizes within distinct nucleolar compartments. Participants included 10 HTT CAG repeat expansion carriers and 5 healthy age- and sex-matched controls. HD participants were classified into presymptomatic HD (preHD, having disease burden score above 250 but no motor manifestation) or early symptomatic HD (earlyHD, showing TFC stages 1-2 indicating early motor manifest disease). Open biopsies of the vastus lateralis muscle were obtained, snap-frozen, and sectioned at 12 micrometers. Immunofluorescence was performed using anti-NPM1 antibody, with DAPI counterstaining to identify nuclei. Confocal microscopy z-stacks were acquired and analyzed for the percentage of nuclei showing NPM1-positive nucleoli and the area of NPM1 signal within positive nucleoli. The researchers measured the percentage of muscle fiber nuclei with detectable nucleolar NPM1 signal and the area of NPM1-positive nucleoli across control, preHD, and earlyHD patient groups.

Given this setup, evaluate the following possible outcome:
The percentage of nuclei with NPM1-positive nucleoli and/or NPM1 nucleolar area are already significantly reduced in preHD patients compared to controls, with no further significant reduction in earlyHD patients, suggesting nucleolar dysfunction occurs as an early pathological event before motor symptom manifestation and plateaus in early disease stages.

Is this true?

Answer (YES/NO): NO